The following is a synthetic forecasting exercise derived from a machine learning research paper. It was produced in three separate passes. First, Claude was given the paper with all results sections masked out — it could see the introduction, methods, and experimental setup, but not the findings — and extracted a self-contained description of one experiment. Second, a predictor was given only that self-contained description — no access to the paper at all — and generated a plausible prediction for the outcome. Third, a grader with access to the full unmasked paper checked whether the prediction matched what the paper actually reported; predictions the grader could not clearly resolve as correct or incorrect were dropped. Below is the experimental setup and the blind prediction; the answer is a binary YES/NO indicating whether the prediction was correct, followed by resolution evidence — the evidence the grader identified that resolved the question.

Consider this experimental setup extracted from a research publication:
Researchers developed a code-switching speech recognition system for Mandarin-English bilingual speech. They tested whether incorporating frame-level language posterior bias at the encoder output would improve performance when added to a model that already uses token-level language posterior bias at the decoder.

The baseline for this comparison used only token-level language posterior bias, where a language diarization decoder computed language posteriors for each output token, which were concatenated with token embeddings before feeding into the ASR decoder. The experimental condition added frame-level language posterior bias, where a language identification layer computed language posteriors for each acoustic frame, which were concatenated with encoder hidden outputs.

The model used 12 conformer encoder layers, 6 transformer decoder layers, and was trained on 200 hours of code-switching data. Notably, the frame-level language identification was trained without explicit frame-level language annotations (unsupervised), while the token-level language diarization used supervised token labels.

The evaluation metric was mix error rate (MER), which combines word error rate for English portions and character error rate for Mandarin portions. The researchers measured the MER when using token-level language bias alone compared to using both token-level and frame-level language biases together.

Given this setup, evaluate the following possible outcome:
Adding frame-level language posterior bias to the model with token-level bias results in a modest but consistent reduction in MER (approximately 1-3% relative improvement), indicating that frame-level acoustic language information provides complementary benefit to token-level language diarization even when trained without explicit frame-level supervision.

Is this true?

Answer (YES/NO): YES